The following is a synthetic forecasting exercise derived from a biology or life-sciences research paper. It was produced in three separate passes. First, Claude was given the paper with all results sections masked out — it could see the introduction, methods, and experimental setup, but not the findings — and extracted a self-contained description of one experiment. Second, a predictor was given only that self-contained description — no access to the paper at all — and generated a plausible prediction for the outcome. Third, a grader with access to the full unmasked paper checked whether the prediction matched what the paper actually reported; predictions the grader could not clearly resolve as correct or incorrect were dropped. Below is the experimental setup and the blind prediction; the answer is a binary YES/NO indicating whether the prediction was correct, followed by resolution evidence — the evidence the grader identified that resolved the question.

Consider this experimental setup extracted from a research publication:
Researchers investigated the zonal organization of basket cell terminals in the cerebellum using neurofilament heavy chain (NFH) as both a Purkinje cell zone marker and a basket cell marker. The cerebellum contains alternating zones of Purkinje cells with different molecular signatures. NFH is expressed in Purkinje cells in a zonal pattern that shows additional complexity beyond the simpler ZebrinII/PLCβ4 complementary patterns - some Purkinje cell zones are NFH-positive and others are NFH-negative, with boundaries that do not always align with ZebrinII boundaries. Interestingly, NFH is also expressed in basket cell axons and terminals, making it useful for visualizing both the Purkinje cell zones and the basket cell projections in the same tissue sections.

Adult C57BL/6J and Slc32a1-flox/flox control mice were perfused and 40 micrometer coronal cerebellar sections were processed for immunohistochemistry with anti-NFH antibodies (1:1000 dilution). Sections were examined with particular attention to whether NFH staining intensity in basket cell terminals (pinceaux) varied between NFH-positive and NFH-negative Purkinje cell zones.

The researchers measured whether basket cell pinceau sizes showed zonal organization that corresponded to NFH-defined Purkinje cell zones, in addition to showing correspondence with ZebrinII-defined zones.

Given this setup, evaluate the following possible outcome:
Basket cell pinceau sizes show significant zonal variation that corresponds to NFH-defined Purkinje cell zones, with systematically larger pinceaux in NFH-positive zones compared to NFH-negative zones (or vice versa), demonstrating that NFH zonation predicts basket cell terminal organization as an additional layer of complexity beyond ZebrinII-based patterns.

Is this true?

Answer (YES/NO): YES